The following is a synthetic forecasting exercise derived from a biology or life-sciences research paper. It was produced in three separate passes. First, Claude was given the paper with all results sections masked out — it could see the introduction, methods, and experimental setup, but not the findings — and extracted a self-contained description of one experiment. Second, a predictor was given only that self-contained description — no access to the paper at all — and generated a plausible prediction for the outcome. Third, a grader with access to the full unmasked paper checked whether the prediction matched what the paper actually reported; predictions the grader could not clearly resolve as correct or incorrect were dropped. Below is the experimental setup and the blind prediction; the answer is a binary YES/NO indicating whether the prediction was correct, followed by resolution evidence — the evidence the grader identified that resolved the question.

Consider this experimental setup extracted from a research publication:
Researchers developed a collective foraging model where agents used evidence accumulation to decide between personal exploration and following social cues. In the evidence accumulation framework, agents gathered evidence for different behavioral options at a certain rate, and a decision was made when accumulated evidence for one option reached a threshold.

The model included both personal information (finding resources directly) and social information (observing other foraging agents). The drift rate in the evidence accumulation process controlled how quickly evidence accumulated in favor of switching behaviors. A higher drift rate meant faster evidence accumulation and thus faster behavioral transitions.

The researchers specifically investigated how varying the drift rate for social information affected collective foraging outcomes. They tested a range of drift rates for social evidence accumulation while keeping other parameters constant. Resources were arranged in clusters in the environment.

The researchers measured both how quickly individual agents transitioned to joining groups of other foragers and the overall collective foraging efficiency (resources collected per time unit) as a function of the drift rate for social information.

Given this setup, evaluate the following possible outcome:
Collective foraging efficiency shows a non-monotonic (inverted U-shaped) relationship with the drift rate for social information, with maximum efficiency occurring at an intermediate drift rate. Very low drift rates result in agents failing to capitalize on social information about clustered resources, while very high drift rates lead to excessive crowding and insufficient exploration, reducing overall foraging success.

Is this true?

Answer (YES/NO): YES